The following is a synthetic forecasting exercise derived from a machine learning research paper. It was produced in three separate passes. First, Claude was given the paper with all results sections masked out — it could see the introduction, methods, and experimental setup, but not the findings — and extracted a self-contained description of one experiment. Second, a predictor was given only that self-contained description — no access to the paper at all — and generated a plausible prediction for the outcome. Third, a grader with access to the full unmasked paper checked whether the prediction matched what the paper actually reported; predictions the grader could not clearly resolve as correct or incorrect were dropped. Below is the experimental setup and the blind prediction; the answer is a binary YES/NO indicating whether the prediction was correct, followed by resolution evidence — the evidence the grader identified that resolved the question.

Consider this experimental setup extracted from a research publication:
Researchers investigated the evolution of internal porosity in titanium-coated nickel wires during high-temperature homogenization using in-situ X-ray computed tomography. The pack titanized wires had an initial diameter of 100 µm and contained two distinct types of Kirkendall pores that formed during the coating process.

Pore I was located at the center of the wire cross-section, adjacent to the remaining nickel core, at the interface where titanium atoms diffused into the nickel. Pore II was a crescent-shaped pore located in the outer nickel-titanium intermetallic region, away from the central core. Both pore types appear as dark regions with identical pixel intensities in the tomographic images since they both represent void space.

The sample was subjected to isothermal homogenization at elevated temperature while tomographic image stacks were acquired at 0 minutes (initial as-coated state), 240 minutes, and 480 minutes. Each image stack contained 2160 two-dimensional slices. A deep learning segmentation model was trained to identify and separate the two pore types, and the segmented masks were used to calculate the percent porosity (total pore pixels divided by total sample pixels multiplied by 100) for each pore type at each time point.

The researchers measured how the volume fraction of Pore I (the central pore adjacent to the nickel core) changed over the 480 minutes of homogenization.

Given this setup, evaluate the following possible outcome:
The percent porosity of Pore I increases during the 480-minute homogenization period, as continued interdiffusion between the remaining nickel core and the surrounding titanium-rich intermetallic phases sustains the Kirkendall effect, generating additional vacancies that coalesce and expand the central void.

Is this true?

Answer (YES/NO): YES